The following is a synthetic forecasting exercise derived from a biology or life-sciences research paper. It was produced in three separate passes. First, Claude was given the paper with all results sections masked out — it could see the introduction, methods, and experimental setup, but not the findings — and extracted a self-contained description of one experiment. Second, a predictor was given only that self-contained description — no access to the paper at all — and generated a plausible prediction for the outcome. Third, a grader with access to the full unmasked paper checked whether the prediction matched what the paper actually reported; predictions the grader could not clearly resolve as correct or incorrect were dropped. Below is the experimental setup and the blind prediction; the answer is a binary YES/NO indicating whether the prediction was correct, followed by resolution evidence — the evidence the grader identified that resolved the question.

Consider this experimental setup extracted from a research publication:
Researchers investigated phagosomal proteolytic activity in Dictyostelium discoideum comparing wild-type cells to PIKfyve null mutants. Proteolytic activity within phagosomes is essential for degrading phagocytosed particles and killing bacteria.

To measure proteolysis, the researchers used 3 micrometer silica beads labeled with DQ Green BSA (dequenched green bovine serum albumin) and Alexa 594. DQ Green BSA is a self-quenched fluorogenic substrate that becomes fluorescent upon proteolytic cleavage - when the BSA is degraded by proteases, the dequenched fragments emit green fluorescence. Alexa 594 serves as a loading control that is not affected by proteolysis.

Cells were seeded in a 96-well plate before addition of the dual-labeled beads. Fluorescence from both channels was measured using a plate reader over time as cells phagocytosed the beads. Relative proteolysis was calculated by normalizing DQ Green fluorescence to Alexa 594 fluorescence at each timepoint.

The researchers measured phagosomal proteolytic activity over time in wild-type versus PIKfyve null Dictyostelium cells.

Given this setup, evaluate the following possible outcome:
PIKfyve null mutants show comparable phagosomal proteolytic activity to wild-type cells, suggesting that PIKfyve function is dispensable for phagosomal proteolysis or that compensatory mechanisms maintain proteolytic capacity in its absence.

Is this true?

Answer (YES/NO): NO